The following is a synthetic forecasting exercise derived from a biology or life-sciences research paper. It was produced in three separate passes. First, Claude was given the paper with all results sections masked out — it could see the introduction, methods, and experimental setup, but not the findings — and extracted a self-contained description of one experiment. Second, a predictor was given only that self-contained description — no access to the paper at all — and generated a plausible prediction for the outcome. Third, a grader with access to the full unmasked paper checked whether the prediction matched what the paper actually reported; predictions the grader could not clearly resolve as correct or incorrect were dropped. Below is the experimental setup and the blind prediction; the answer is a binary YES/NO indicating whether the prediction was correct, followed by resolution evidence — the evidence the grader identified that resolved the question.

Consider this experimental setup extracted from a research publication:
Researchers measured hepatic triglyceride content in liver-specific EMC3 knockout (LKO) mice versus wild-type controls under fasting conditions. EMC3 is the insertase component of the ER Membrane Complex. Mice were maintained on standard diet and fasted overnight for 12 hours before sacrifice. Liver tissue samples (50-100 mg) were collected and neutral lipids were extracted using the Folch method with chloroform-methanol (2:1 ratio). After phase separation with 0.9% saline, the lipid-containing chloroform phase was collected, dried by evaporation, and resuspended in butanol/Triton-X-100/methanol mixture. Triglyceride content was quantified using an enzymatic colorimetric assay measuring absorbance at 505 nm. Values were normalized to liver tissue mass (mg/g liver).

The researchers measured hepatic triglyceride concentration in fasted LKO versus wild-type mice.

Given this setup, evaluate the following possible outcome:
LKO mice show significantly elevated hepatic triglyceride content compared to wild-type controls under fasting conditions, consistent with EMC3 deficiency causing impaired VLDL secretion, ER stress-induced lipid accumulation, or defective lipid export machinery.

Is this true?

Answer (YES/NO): NO